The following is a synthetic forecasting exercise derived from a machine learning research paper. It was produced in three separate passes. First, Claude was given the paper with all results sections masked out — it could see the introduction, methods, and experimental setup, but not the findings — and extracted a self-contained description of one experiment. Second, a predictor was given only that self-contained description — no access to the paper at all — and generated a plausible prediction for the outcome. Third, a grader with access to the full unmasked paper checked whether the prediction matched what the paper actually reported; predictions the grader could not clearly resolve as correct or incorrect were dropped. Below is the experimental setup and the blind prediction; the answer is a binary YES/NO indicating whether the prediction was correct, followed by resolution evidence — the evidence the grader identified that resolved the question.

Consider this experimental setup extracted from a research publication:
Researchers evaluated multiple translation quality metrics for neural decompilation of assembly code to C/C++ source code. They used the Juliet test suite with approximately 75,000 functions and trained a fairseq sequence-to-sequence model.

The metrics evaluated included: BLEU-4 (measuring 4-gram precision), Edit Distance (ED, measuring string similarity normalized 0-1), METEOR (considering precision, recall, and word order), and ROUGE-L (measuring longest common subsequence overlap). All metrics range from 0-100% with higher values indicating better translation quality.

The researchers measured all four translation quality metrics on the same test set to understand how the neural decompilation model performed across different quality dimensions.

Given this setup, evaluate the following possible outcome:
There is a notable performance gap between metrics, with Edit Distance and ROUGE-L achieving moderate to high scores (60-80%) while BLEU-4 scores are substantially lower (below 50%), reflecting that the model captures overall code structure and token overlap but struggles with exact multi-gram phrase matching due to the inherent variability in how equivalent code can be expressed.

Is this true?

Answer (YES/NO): NO